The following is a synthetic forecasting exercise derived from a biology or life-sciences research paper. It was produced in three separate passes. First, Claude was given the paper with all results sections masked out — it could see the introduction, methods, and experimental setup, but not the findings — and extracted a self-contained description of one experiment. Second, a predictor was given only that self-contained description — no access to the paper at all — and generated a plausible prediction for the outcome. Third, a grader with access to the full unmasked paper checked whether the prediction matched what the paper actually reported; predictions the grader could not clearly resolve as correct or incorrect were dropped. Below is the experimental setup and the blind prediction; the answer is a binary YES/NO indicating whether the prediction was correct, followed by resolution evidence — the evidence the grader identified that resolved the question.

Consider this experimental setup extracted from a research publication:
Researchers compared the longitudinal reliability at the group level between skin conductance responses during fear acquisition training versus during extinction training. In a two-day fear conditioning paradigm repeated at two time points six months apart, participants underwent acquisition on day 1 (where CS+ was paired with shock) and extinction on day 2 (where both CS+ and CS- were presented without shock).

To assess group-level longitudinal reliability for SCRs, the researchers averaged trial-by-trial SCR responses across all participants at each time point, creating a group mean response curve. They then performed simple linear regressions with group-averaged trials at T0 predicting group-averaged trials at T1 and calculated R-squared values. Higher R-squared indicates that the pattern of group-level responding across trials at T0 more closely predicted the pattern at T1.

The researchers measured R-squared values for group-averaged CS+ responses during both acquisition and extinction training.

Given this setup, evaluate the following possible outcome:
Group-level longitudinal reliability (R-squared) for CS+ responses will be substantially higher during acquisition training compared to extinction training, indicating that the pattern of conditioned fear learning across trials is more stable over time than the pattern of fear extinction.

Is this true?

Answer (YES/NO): YES